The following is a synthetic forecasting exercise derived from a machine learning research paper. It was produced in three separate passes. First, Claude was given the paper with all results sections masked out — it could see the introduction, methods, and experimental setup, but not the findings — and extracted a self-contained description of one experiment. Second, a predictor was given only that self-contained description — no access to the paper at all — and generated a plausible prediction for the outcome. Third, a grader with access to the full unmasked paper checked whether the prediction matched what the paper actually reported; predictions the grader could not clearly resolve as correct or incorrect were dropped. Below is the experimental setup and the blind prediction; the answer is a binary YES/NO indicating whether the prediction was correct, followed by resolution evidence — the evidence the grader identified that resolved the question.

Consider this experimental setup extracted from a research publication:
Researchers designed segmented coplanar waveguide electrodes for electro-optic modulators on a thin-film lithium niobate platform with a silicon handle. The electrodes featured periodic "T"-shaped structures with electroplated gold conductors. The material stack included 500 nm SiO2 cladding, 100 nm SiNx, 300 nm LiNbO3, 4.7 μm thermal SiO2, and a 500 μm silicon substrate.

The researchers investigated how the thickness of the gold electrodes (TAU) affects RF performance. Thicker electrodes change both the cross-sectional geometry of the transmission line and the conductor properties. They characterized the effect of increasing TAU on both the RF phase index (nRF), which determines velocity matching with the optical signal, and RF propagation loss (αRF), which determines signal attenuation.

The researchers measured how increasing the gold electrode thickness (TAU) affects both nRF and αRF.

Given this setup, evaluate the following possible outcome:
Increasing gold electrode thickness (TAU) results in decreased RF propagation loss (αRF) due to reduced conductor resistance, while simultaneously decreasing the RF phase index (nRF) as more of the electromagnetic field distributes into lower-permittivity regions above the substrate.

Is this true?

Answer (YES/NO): YES